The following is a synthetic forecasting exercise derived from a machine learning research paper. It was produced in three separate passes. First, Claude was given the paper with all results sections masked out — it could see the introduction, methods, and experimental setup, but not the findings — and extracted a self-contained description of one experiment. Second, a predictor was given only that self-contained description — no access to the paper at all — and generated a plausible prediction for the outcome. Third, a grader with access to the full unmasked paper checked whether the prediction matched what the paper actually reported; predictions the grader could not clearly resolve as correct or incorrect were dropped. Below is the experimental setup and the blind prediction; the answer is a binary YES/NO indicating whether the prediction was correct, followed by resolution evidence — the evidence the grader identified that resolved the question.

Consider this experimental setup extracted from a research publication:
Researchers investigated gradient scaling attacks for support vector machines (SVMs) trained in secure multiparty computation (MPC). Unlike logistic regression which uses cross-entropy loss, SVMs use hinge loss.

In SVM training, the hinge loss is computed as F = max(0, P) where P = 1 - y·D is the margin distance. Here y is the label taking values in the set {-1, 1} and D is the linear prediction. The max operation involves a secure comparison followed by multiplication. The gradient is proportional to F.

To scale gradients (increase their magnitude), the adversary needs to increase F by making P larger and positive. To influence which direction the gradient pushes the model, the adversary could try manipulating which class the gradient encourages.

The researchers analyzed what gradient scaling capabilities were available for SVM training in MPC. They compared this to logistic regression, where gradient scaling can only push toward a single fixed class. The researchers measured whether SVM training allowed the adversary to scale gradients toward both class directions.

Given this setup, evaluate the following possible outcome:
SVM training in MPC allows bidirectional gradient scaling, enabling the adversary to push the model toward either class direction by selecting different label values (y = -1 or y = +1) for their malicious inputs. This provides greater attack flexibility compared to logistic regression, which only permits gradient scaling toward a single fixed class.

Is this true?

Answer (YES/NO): NO